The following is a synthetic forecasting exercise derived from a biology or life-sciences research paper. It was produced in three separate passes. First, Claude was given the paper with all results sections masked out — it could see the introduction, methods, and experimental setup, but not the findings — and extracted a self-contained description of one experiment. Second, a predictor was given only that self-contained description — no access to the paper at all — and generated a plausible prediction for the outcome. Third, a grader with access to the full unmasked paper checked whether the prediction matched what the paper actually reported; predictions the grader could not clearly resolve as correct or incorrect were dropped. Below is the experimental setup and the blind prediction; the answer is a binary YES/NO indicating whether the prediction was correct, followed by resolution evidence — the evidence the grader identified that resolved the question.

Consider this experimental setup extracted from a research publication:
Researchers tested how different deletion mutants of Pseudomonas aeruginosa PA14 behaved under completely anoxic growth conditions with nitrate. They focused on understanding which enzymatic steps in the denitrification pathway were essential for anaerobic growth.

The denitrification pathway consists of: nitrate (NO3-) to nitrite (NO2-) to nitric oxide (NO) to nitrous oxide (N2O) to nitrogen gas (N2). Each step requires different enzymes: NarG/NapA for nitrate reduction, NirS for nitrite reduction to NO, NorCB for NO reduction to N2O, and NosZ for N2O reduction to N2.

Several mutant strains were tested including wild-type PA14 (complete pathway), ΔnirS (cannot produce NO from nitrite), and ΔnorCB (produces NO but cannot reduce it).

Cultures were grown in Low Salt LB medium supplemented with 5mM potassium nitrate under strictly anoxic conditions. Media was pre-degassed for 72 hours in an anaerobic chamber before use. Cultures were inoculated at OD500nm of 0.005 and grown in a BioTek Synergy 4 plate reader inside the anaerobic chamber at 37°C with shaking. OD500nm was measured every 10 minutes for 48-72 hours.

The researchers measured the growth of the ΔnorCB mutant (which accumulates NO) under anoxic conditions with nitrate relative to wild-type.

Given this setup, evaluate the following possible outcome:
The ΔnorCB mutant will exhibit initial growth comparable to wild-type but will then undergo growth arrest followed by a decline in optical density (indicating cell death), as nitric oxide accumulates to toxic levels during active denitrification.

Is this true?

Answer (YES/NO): NO